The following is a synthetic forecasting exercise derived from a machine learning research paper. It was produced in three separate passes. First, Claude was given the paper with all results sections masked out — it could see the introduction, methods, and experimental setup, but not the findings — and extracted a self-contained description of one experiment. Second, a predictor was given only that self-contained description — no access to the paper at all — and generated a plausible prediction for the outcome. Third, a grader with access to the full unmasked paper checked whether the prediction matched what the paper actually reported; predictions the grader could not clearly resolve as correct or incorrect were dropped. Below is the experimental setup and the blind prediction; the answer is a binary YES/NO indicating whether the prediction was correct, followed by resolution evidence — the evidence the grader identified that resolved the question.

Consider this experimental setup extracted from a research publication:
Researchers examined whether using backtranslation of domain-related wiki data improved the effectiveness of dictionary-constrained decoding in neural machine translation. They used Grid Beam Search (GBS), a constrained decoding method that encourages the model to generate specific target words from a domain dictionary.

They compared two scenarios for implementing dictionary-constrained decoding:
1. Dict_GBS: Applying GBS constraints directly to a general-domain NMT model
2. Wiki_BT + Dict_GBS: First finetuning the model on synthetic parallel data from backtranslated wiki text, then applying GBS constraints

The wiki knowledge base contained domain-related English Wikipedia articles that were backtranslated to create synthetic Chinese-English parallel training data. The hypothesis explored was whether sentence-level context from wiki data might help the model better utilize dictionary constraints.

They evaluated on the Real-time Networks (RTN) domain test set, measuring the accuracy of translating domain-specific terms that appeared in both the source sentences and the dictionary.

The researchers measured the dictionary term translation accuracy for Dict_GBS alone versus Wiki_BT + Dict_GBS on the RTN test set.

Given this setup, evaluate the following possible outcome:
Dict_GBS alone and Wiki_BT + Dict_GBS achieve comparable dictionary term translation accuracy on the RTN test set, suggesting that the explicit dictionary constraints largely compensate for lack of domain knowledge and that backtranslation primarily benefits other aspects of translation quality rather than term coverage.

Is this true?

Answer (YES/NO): NO